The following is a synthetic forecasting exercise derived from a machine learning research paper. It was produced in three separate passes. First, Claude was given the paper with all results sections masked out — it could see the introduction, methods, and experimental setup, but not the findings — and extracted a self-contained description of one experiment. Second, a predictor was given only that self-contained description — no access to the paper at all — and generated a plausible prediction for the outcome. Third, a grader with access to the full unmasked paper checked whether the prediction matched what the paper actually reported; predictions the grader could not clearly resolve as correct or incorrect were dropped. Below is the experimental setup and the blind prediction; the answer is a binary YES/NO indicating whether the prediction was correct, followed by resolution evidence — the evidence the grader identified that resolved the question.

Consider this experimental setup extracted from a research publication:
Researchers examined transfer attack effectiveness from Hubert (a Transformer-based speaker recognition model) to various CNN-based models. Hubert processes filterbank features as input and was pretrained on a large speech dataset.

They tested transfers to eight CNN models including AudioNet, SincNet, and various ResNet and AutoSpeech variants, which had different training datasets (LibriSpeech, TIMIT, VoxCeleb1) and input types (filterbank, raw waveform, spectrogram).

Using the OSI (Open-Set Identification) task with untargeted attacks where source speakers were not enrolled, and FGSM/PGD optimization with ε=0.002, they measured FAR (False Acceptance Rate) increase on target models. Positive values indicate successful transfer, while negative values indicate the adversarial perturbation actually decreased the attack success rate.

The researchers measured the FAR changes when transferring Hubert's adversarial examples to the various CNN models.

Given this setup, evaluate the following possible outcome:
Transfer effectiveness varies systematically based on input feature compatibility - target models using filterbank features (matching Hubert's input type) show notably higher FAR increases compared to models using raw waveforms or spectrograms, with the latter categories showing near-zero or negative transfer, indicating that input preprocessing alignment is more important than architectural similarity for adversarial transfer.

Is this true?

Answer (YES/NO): YES